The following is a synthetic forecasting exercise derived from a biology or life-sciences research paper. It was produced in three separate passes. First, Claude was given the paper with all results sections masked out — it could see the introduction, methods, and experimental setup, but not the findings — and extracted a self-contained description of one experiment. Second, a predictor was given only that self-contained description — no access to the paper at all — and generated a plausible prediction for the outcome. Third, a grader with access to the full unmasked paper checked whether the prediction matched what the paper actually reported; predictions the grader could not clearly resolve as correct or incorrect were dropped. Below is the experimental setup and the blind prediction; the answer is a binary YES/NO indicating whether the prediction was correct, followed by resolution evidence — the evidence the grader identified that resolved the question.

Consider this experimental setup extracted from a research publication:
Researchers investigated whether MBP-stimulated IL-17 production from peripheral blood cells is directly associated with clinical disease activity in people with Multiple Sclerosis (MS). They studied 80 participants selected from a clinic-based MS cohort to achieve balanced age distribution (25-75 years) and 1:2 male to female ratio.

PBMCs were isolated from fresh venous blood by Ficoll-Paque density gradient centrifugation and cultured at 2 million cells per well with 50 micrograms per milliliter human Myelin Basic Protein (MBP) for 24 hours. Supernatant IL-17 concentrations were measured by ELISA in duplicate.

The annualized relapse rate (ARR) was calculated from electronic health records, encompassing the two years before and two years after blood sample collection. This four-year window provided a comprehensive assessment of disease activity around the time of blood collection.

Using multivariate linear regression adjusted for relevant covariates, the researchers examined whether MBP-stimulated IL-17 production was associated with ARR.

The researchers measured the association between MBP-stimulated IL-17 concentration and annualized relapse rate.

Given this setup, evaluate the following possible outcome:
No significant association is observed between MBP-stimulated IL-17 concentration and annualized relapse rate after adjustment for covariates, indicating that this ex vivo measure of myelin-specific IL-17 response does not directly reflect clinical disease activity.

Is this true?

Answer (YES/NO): NO